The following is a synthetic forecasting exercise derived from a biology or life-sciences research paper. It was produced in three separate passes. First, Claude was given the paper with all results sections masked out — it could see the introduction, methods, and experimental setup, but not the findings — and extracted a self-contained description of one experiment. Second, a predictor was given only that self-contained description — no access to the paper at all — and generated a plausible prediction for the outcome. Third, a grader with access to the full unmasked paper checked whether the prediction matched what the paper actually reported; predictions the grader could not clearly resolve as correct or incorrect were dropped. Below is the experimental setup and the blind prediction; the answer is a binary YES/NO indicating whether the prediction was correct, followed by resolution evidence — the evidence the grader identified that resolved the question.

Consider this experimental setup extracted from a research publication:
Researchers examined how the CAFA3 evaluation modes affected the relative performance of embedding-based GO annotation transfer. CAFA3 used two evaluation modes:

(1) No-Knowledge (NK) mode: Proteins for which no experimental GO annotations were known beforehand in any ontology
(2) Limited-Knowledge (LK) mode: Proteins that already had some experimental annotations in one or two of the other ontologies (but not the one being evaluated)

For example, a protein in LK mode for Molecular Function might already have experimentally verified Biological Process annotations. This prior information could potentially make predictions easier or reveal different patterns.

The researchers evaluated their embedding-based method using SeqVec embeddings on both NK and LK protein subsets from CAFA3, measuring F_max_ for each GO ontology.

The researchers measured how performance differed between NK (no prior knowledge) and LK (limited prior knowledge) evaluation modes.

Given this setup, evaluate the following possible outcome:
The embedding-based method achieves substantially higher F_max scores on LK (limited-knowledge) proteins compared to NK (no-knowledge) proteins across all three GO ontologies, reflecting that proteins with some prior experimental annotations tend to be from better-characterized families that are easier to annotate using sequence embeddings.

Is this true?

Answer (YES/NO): NO